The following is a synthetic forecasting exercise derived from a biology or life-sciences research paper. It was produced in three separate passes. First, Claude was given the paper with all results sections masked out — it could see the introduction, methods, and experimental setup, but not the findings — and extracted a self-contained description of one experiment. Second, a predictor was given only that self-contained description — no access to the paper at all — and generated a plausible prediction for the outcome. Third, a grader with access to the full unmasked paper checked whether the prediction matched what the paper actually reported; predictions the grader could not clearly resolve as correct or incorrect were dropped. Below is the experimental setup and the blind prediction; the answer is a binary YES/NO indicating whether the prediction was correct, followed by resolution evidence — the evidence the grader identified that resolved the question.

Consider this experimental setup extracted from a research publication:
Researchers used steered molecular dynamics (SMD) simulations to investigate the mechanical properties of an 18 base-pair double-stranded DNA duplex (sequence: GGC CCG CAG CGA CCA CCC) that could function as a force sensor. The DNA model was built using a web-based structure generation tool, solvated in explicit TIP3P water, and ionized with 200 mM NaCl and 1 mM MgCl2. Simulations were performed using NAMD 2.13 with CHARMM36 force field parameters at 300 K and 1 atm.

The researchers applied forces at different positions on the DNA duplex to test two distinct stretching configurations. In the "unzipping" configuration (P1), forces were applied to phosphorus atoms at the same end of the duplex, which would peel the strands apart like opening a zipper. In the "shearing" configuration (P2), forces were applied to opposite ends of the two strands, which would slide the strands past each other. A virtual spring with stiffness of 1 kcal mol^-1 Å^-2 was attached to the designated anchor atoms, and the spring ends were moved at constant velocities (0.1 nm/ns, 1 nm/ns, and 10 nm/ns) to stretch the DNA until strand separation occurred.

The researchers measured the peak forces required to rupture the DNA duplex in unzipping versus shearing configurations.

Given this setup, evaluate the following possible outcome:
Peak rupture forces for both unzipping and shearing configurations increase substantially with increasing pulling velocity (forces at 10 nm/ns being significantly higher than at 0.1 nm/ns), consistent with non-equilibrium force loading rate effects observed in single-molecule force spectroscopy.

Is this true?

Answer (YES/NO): YES